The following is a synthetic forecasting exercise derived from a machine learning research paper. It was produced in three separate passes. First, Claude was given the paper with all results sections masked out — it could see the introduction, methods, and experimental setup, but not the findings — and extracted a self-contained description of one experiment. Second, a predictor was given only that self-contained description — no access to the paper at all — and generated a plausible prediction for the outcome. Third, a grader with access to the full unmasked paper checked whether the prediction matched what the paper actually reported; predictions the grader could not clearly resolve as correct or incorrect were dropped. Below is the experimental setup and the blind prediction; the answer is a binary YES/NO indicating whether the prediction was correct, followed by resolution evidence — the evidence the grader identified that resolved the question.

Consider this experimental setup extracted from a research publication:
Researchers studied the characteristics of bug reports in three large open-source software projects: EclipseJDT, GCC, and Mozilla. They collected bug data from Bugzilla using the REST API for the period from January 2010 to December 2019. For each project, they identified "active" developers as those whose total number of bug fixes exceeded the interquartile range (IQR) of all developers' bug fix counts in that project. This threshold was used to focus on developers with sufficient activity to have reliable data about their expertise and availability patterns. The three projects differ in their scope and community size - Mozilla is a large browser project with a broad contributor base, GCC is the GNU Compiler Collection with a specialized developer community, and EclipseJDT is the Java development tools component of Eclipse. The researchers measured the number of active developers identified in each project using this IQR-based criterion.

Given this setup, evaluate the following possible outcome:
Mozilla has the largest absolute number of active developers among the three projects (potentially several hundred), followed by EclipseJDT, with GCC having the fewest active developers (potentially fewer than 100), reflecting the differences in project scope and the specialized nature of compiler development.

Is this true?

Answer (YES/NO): NO